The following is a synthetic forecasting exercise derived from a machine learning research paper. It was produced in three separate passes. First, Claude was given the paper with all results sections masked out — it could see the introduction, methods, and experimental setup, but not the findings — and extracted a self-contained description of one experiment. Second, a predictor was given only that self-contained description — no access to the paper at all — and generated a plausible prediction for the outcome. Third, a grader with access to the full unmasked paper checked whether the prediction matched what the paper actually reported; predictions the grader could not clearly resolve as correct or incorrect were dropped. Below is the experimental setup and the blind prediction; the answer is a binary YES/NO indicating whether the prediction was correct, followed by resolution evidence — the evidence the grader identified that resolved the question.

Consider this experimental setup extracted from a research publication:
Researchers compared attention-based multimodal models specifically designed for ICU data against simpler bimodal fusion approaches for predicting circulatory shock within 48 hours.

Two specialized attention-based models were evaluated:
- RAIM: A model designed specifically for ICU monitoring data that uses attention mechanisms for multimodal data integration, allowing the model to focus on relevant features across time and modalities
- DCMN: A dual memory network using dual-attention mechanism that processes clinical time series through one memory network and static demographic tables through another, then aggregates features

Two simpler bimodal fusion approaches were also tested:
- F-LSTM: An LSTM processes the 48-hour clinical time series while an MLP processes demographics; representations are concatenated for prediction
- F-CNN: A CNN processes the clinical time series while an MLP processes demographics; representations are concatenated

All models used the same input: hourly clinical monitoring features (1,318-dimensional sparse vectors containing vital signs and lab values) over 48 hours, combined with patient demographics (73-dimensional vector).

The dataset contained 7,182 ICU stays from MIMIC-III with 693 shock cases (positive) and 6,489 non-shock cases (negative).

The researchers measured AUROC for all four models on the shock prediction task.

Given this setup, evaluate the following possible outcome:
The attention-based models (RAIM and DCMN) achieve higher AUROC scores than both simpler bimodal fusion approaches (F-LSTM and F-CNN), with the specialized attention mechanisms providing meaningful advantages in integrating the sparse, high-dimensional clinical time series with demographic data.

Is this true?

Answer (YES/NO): NO